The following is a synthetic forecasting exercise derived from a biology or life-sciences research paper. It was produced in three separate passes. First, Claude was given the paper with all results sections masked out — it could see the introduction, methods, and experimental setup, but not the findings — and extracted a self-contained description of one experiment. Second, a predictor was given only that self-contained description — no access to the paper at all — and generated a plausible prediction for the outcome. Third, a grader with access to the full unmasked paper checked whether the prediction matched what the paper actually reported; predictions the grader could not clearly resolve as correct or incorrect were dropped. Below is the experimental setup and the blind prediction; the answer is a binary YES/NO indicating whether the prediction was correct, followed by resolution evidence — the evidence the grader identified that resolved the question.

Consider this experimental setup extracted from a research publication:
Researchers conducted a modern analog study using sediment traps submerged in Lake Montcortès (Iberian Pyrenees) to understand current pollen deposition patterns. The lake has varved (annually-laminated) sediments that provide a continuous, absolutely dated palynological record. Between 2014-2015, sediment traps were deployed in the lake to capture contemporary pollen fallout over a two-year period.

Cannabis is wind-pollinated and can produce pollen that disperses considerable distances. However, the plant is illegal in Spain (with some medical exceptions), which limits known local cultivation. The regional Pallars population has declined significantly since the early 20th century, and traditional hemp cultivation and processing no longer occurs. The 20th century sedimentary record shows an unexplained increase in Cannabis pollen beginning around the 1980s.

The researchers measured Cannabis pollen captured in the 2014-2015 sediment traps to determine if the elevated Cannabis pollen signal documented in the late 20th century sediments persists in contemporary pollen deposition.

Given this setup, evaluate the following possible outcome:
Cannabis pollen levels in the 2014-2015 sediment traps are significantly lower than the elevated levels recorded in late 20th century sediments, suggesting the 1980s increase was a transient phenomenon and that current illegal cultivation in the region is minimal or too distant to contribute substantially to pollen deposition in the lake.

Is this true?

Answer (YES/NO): NO